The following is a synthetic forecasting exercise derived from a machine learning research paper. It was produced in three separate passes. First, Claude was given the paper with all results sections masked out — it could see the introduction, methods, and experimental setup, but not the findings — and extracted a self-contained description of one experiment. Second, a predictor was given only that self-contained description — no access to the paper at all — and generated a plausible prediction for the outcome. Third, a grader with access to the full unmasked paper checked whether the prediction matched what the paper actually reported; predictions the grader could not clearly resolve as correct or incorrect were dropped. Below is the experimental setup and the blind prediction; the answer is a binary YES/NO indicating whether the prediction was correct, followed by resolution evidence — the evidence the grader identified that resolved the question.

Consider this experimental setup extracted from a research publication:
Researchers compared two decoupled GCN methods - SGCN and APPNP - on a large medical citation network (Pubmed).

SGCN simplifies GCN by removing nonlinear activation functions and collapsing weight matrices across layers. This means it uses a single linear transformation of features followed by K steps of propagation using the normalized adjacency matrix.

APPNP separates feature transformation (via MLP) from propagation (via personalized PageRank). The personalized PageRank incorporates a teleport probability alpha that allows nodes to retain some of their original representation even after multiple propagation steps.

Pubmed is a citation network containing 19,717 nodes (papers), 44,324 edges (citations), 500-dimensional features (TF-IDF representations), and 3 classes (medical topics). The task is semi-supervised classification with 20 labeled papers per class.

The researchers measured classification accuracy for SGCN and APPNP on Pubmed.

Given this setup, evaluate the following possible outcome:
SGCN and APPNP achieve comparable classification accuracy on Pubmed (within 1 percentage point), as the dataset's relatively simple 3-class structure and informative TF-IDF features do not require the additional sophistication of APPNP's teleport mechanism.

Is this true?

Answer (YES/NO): NO